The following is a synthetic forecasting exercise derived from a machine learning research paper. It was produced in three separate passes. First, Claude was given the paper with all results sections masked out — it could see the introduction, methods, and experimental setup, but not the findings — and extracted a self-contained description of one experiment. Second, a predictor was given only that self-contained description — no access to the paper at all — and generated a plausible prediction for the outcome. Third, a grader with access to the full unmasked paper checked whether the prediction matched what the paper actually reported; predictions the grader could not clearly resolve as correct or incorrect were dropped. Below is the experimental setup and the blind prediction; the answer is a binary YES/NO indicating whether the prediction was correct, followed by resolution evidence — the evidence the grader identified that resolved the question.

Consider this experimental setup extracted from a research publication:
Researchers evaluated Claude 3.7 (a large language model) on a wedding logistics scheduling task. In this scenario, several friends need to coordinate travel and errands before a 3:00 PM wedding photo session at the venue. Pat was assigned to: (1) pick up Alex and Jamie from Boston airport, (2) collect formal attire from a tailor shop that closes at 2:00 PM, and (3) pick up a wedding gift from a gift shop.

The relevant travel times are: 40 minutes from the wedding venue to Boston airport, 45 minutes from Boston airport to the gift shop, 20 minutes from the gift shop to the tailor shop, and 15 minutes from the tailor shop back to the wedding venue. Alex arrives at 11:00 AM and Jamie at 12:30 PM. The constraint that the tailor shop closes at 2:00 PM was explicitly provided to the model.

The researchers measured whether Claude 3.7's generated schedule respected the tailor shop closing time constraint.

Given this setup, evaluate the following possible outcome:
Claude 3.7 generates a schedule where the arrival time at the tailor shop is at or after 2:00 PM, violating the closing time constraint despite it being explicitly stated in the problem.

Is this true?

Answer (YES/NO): YES